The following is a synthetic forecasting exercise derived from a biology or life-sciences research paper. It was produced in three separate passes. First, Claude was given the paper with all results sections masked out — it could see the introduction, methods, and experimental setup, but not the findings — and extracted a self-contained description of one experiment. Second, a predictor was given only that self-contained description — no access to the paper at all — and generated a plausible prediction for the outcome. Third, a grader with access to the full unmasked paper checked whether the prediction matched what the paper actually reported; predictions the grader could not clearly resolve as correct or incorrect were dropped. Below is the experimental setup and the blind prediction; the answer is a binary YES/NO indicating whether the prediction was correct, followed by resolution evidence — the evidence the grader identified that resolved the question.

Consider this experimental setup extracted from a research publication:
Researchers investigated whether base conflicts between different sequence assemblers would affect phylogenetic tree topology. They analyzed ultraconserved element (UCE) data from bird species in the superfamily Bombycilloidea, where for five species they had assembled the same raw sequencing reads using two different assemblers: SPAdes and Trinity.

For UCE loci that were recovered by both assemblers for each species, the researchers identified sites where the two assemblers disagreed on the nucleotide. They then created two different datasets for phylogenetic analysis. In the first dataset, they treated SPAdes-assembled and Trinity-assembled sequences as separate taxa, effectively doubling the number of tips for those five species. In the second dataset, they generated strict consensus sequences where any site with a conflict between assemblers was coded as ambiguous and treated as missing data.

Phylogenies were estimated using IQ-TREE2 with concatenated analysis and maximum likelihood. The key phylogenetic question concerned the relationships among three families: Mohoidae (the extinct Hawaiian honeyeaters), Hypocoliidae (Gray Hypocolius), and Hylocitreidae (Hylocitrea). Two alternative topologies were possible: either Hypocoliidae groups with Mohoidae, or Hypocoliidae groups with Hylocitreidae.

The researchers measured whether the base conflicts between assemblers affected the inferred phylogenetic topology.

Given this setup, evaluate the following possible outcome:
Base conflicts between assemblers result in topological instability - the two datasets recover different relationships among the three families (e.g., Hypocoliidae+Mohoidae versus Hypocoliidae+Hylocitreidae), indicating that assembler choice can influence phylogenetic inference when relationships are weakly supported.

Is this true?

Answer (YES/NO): NO